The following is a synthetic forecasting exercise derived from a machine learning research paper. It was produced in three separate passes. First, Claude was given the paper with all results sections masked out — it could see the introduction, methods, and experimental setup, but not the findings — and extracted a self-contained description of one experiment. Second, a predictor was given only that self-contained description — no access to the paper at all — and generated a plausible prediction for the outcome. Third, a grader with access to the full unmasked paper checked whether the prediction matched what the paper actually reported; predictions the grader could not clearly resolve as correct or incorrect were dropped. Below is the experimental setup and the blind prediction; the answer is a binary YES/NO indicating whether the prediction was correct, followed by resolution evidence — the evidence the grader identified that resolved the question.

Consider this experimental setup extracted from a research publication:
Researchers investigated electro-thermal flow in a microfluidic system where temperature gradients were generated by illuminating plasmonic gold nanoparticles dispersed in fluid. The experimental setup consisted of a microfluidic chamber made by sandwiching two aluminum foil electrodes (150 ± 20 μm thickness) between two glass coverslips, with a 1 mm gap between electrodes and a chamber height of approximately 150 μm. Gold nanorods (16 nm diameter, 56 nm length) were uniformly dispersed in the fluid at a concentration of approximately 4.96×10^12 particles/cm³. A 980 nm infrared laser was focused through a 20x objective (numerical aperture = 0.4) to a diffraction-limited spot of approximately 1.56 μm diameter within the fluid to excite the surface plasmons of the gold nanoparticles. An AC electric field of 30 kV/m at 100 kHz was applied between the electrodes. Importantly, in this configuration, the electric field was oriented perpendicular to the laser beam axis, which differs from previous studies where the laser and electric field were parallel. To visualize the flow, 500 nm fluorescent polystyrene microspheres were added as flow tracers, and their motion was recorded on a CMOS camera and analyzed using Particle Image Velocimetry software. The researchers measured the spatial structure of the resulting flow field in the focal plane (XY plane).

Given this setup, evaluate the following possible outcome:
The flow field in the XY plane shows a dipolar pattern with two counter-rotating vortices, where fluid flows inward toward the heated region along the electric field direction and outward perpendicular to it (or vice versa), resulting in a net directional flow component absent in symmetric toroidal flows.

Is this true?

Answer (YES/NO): NO